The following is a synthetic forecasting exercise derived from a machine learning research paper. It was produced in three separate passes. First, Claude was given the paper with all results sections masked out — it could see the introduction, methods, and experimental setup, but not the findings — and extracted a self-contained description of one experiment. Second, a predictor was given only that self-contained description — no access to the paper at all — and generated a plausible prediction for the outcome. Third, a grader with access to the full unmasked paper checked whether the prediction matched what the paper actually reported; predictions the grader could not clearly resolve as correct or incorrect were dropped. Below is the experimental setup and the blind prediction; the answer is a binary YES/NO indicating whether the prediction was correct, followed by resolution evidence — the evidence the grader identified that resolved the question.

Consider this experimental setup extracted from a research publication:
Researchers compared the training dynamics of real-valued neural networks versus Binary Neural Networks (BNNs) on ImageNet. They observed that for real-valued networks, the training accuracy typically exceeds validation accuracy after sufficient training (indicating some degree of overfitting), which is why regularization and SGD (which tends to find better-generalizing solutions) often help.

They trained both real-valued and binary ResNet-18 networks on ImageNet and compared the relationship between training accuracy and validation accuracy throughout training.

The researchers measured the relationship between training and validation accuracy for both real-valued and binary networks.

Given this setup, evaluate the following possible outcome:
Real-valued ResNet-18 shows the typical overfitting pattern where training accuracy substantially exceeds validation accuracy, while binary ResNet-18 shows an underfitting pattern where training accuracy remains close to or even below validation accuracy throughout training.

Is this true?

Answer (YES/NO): YES